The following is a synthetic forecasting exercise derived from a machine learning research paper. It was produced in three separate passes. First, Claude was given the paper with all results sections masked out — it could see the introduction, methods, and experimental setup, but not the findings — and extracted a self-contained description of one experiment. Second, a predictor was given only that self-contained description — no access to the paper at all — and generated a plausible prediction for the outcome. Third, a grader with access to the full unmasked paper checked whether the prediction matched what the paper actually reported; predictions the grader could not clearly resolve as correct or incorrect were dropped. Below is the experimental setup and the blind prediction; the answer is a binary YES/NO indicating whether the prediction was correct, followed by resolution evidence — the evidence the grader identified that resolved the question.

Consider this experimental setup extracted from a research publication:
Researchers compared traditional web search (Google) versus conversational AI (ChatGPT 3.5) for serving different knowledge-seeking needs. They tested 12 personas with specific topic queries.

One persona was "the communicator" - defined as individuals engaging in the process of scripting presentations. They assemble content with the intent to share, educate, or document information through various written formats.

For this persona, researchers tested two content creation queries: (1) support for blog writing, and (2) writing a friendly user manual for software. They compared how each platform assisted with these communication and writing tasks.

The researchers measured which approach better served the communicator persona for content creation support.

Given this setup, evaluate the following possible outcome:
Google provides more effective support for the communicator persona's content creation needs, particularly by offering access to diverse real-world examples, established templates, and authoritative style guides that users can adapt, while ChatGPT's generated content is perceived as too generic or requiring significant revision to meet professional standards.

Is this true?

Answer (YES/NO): NO